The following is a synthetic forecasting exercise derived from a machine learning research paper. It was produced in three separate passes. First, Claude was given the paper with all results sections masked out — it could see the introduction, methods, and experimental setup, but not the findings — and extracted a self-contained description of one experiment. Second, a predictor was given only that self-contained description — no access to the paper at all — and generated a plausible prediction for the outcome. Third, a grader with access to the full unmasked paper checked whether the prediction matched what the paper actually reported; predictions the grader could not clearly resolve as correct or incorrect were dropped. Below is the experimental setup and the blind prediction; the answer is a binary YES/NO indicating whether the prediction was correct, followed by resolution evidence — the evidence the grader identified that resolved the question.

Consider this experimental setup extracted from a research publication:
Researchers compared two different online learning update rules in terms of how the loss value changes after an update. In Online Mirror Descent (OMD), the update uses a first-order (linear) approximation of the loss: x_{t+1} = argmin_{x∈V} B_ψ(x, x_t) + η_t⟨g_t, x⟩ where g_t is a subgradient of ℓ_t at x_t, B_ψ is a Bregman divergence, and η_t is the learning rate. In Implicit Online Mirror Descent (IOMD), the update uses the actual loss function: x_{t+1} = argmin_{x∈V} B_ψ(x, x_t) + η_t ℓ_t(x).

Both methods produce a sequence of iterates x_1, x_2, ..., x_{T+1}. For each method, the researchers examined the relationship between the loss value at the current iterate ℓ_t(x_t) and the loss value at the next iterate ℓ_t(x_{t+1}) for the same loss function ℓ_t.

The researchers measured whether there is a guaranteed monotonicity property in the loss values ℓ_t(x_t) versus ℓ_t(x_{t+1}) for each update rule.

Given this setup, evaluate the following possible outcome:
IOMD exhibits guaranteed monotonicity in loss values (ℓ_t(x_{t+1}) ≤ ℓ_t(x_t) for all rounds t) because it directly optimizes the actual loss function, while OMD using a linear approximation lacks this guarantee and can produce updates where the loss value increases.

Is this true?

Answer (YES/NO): YES